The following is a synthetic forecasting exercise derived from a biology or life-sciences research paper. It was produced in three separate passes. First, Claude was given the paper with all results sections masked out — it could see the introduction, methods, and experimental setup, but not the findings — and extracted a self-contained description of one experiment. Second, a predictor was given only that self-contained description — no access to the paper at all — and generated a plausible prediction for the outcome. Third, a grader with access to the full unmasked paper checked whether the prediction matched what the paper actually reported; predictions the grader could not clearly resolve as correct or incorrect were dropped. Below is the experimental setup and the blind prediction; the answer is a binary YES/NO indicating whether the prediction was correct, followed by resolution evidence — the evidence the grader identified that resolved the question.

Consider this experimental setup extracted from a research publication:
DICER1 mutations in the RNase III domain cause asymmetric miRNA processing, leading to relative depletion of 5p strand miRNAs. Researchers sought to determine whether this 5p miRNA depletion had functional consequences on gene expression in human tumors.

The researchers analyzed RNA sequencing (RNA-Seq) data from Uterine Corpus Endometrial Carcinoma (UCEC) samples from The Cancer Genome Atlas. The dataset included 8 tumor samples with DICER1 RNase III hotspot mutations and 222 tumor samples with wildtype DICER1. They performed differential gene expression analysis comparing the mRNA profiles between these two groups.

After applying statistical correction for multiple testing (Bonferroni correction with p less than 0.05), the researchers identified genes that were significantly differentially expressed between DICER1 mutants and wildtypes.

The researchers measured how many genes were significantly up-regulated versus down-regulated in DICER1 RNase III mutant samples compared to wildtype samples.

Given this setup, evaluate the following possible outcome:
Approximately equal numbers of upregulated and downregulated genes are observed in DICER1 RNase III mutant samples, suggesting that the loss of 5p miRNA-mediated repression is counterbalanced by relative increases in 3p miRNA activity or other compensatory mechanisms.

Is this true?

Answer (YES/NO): NO